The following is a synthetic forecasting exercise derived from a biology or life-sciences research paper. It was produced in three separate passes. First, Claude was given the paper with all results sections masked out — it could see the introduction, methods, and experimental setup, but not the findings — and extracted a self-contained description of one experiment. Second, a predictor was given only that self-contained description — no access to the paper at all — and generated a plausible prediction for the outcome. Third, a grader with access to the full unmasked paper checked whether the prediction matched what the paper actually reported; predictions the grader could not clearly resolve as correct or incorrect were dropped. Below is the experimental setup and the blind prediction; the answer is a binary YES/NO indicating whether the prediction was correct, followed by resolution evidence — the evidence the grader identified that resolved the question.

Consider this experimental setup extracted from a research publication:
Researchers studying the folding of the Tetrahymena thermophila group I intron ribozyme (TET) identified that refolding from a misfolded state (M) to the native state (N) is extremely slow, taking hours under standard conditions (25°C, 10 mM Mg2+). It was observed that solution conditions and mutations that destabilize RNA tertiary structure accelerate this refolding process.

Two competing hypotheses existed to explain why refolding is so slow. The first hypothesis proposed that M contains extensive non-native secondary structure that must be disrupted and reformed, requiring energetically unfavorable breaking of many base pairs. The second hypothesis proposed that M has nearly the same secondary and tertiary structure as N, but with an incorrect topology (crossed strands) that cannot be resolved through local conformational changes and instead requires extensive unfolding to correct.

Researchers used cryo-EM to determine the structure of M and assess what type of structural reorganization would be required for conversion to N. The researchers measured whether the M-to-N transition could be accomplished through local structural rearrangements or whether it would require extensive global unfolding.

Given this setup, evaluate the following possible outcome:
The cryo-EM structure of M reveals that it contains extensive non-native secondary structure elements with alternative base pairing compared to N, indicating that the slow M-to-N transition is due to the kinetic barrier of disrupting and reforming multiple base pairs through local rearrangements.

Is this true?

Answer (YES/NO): NO